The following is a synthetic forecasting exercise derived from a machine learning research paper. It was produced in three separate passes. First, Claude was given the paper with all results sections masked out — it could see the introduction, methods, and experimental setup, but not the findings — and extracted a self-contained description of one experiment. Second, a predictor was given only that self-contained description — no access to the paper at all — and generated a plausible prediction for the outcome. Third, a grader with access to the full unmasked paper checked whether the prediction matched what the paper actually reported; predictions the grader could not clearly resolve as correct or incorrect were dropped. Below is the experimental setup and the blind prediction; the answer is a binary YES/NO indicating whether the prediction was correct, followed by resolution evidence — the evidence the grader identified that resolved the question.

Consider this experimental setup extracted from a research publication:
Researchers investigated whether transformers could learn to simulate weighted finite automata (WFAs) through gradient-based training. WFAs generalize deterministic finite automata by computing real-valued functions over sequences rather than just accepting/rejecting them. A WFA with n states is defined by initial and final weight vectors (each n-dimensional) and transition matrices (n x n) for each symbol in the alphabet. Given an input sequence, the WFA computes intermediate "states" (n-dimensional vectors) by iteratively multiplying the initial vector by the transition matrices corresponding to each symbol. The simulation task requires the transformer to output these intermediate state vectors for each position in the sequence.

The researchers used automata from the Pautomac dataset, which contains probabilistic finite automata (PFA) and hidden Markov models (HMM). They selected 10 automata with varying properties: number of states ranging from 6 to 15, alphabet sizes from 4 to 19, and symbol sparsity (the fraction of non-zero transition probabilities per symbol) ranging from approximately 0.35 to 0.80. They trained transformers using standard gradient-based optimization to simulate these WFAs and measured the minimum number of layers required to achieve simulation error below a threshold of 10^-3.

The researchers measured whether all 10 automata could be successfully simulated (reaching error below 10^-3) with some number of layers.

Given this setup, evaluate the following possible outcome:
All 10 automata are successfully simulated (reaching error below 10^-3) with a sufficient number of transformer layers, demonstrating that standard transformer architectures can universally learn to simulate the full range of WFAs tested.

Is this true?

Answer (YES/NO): NO